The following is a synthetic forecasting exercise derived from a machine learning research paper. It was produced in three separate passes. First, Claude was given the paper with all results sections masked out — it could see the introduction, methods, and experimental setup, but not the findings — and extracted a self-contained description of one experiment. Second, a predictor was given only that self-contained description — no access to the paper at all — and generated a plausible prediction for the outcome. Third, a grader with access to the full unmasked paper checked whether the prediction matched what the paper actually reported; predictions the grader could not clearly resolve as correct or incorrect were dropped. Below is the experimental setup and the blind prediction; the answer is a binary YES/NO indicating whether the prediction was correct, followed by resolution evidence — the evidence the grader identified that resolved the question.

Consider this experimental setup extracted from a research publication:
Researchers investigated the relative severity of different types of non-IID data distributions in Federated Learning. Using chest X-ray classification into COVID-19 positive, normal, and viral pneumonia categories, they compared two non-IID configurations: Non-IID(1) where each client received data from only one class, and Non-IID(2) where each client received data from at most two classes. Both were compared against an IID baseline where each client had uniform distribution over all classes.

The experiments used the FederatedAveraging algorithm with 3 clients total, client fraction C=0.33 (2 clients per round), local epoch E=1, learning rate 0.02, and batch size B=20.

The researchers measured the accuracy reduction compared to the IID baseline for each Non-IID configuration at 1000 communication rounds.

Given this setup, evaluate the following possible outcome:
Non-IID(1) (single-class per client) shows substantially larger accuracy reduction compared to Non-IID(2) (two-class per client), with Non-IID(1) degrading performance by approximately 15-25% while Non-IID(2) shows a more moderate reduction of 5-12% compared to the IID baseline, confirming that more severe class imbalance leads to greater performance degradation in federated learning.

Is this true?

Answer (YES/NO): NO